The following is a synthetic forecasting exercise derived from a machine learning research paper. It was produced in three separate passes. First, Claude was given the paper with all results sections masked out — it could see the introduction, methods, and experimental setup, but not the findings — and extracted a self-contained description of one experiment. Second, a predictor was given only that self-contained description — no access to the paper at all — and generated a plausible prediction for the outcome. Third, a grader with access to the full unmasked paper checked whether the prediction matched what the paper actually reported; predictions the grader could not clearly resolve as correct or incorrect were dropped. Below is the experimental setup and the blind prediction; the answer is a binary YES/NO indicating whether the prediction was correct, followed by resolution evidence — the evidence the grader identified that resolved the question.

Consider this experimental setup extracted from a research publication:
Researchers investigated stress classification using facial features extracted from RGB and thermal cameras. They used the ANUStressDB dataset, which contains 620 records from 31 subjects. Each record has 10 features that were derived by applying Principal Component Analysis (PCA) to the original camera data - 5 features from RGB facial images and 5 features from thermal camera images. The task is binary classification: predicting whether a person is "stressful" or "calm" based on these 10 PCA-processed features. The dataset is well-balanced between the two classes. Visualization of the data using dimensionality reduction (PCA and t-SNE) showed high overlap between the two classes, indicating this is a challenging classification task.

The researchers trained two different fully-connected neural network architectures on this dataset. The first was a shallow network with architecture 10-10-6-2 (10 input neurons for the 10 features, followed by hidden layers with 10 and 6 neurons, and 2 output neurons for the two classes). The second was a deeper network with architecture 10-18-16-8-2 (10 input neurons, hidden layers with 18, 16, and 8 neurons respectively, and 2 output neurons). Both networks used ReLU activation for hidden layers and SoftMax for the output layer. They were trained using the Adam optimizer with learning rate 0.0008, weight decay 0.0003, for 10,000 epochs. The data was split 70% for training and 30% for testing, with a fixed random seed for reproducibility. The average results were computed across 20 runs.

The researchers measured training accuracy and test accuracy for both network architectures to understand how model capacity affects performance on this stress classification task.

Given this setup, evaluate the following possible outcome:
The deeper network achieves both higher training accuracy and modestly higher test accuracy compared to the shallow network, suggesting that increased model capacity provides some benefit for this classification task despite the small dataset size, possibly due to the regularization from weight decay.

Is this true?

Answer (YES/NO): NO